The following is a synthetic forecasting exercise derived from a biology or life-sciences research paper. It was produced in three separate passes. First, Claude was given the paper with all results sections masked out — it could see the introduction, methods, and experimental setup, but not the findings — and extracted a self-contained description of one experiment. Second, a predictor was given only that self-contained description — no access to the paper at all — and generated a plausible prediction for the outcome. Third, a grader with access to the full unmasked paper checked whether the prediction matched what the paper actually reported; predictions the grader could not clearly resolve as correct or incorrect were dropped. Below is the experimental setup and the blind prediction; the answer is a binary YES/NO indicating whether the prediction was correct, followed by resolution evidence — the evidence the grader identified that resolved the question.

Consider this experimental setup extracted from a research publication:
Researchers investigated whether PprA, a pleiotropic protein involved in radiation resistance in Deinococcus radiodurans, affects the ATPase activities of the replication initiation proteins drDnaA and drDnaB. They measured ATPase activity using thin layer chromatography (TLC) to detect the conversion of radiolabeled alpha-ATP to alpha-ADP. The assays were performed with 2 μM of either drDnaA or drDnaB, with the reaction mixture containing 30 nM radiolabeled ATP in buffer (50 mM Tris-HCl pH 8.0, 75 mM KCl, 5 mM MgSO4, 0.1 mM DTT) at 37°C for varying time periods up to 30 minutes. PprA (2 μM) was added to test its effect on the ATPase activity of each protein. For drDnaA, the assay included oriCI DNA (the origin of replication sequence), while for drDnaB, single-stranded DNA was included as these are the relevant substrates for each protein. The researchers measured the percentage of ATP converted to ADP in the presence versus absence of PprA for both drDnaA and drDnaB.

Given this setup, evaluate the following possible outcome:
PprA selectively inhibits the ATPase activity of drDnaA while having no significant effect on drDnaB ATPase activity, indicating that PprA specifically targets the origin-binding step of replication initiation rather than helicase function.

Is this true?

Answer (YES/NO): YES